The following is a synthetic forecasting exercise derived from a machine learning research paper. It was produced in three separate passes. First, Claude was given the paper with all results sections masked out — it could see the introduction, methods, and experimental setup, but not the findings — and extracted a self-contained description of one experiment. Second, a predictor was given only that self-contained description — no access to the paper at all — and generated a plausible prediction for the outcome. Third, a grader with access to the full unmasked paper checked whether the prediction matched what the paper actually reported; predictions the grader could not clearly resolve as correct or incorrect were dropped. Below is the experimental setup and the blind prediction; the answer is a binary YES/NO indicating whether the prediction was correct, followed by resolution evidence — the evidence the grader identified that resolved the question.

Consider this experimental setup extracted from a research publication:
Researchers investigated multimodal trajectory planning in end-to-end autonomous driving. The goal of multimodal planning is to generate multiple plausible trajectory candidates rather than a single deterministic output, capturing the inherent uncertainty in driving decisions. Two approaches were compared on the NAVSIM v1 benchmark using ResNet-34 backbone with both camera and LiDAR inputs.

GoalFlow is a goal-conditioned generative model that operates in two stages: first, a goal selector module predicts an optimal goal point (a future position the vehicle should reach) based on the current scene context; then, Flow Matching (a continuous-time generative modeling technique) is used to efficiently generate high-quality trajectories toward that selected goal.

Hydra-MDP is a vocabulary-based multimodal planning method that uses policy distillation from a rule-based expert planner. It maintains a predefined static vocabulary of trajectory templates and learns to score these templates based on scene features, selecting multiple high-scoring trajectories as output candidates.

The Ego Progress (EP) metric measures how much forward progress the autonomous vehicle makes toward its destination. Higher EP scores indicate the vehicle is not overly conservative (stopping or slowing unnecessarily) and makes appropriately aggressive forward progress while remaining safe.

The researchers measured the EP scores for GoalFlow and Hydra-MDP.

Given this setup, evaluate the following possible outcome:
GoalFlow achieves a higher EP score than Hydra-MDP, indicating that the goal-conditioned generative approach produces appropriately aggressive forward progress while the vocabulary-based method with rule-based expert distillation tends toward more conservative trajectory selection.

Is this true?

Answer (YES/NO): YES